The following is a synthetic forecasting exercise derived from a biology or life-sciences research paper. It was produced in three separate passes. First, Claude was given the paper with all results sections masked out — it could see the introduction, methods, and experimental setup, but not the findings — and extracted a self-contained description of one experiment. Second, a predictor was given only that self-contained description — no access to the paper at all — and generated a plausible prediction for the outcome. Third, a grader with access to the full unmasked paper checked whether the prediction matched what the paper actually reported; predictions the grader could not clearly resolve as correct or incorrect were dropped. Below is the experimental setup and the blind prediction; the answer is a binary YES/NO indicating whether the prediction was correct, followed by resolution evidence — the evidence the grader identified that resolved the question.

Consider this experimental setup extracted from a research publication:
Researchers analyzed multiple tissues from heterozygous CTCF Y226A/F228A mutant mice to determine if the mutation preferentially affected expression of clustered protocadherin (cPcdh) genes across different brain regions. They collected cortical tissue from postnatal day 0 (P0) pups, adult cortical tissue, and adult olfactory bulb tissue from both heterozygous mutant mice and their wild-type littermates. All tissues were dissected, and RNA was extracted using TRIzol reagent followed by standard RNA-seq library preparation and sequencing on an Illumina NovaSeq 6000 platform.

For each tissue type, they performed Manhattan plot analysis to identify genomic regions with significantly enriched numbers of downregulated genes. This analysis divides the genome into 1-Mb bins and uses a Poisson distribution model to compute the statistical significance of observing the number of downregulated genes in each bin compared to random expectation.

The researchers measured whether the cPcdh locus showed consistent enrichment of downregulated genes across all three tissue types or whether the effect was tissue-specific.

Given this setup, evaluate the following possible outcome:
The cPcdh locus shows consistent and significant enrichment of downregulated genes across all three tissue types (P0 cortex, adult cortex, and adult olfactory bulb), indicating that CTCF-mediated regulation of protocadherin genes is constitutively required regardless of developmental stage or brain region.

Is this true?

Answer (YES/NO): YES